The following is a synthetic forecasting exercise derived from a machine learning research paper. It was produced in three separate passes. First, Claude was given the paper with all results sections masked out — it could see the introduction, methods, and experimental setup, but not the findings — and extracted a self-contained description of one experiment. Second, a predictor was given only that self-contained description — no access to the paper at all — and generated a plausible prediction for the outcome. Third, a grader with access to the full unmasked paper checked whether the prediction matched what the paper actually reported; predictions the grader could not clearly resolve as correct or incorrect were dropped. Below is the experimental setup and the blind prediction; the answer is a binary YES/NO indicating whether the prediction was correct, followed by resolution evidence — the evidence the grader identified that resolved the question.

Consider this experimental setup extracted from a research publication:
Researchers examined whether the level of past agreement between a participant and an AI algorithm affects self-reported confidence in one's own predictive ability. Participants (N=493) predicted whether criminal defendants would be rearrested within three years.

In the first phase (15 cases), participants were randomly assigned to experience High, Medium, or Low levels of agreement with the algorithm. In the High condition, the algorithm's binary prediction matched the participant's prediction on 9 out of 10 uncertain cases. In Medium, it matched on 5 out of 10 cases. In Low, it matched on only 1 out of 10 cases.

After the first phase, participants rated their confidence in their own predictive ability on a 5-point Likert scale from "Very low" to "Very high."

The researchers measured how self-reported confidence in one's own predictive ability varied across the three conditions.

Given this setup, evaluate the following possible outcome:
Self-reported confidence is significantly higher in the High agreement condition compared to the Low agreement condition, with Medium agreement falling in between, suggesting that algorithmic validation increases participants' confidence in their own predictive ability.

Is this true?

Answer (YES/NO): NO